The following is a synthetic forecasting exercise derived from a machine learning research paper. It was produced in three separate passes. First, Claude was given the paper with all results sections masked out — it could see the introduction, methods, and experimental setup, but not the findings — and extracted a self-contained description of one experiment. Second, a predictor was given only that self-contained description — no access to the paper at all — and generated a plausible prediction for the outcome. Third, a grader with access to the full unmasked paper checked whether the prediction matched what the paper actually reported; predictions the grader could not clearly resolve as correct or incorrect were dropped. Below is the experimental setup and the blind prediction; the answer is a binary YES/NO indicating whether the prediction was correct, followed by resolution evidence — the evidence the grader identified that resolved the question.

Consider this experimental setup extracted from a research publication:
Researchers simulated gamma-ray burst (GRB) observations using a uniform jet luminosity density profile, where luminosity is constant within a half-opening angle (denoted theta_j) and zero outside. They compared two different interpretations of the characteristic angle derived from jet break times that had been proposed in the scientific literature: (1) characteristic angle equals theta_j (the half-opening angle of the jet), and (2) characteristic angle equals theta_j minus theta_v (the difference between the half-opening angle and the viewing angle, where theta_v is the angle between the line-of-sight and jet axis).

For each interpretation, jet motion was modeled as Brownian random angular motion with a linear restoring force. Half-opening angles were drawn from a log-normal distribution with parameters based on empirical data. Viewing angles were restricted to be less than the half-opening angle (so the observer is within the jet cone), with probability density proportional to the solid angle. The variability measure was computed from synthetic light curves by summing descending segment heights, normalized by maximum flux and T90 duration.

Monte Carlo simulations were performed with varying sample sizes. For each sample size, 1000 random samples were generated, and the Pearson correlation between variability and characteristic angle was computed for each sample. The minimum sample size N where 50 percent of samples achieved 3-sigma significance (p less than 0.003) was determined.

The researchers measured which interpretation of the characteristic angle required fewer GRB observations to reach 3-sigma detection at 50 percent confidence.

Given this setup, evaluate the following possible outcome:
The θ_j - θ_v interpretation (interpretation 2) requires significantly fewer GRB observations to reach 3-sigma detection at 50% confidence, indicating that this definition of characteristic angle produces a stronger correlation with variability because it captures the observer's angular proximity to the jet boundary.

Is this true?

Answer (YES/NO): YES